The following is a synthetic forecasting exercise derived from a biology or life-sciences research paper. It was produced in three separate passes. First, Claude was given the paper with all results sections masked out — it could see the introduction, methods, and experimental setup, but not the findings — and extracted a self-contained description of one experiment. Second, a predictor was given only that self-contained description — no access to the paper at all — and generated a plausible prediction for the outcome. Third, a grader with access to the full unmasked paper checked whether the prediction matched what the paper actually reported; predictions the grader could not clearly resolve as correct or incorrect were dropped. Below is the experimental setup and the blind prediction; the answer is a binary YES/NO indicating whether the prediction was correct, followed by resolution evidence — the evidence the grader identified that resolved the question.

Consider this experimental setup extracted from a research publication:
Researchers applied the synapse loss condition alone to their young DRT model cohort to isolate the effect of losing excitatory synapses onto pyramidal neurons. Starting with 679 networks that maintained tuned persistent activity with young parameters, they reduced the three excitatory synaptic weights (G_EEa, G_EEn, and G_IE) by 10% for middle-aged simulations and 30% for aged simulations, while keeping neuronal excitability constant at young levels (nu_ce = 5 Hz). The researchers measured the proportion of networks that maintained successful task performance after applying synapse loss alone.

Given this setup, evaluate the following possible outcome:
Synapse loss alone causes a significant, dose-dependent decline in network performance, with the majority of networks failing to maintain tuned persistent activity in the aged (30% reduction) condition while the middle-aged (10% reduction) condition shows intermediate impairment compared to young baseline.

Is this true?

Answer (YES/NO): NO